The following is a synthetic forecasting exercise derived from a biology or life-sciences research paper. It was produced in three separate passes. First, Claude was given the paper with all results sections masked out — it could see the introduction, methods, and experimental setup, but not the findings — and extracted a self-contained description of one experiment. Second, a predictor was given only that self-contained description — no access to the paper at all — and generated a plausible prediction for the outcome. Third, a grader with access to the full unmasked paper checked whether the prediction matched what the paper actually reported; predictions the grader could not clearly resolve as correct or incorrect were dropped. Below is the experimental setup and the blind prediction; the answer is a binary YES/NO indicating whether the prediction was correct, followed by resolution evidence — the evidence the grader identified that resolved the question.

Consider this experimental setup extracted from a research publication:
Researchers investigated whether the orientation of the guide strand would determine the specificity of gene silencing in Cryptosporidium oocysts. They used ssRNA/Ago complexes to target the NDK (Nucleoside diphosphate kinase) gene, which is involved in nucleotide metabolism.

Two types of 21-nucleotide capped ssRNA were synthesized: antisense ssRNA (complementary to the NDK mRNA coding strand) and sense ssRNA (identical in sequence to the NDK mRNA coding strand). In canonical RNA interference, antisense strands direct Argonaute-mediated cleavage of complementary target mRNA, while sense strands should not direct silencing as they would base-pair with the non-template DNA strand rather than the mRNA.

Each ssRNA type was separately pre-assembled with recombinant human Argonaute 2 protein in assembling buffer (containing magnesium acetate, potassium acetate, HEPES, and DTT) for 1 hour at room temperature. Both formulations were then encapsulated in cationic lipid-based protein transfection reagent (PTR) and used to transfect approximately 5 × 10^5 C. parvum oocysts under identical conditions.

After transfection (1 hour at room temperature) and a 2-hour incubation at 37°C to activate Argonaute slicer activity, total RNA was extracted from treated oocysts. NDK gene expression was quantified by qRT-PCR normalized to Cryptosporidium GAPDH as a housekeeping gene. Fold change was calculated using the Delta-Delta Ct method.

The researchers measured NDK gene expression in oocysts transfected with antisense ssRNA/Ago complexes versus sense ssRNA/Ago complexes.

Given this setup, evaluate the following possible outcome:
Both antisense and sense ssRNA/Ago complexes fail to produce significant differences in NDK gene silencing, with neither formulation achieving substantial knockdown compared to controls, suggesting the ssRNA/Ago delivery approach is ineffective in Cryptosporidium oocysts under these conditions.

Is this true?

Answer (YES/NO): NO